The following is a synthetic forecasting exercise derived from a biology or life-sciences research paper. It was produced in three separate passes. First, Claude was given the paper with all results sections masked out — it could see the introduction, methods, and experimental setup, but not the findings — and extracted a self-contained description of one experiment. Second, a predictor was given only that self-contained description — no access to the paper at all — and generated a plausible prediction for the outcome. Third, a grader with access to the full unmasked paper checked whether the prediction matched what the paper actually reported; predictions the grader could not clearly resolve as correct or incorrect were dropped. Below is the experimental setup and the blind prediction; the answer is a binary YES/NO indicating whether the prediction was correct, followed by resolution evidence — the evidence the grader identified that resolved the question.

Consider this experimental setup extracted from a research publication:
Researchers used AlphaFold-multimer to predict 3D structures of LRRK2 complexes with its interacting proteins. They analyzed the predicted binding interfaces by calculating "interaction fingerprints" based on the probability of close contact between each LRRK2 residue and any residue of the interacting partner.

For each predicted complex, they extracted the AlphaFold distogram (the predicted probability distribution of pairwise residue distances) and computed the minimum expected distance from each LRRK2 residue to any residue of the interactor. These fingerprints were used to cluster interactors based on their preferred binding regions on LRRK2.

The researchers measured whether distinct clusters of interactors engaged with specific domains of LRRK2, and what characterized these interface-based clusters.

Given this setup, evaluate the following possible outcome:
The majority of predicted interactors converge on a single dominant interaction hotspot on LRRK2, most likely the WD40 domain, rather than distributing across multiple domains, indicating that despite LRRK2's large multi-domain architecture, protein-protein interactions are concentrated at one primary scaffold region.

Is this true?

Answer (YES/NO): NO